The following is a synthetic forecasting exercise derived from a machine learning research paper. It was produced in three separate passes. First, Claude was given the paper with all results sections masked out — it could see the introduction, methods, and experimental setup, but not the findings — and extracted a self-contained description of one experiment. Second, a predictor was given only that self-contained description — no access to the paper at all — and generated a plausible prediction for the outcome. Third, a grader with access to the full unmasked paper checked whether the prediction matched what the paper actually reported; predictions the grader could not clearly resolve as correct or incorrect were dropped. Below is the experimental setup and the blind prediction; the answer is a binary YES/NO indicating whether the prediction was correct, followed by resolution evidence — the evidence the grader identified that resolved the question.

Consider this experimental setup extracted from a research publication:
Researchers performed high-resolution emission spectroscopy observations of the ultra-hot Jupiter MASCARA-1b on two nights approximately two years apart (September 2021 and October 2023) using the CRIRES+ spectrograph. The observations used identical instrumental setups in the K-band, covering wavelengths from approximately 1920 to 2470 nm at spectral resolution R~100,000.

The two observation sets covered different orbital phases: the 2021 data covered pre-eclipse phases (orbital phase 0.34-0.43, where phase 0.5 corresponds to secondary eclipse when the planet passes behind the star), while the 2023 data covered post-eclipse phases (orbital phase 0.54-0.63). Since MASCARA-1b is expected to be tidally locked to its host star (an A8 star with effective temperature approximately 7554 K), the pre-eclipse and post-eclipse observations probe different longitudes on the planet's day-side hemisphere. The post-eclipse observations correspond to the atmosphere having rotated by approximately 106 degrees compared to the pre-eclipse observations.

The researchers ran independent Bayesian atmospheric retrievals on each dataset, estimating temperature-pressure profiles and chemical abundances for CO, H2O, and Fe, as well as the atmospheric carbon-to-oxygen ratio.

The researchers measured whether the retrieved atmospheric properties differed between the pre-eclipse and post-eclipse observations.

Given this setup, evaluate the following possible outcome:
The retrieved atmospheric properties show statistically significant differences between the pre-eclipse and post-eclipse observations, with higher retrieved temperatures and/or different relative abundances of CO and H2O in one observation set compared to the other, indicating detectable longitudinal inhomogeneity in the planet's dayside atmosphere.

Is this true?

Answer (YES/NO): NO